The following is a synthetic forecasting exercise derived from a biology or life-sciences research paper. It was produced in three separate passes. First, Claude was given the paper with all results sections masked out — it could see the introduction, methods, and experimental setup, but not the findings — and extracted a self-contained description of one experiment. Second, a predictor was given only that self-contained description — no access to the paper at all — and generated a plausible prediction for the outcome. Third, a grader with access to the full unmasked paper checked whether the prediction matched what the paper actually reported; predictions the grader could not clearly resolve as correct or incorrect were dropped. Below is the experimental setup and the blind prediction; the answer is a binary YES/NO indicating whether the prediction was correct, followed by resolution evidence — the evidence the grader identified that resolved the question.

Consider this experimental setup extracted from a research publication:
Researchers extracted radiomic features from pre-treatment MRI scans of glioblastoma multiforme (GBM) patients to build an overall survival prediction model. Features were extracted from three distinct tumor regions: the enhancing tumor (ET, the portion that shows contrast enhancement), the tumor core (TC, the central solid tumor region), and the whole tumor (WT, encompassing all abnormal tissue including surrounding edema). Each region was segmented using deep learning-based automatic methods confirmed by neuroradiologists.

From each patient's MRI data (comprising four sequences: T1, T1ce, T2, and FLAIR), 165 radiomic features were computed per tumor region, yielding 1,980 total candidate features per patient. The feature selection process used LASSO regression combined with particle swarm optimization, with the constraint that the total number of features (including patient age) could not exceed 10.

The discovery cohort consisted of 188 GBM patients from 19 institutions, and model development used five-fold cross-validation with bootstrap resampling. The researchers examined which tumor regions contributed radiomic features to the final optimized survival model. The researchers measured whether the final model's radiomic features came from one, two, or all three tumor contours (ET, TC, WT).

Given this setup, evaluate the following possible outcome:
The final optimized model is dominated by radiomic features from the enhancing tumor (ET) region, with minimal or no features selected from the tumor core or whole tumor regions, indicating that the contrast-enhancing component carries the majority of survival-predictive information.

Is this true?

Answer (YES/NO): NO